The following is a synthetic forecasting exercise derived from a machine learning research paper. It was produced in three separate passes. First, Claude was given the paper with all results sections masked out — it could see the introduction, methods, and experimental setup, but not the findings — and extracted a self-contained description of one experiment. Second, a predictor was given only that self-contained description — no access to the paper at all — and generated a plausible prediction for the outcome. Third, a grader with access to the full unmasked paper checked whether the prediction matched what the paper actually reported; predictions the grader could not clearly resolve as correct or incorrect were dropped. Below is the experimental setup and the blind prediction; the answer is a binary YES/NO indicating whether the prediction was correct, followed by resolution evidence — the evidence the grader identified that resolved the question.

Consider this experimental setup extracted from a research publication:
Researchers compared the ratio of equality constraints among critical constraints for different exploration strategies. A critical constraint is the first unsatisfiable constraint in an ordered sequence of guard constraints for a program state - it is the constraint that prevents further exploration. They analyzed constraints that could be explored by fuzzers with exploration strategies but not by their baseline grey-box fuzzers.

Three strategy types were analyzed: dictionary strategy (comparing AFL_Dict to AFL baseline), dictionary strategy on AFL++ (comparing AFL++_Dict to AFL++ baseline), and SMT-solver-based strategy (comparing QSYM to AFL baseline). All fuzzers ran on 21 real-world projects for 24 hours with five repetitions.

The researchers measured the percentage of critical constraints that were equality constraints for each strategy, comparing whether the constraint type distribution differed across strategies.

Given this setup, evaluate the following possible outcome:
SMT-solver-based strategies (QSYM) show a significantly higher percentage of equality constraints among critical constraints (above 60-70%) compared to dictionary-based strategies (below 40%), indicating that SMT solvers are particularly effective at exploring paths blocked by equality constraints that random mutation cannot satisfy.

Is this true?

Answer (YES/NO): NO